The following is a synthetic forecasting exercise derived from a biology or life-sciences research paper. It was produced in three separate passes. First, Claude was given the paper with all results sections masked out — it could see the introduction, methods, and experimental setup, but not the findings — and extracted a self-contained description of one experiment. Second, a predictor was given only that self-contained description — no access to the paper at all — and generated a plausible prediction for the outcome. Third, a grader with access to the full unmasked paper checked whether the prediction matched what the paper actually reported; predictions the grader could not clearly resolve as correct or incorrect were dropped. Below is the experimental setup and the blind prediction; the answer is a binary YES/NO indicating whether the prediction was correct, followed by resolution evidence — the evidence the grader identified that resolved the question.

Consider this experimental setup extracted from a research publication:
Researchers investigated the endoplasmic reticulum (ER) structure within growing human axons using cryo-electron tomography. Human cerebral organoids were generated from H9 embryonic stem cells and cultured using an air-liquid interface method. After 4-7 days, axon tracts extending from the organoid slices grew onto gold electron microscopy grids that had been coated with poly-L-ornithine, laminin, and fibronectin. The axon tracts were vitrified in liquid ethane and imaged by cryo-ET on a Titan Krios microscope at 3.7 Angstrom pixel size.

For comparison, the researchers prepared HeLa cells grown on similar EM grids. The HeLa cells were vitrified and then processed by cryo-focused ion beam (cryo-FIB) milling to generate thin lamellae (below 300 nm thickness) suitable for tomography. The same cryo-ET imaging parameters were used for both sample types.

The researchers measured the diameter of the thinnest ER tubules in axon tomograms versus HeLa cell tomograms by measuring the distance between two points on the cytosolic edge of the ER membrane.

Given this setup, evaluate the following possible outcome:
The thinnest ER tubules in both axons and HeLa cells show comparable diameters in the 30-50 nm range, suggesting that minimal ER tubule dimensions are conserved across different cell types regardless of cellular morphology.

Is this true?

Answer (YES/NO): NO